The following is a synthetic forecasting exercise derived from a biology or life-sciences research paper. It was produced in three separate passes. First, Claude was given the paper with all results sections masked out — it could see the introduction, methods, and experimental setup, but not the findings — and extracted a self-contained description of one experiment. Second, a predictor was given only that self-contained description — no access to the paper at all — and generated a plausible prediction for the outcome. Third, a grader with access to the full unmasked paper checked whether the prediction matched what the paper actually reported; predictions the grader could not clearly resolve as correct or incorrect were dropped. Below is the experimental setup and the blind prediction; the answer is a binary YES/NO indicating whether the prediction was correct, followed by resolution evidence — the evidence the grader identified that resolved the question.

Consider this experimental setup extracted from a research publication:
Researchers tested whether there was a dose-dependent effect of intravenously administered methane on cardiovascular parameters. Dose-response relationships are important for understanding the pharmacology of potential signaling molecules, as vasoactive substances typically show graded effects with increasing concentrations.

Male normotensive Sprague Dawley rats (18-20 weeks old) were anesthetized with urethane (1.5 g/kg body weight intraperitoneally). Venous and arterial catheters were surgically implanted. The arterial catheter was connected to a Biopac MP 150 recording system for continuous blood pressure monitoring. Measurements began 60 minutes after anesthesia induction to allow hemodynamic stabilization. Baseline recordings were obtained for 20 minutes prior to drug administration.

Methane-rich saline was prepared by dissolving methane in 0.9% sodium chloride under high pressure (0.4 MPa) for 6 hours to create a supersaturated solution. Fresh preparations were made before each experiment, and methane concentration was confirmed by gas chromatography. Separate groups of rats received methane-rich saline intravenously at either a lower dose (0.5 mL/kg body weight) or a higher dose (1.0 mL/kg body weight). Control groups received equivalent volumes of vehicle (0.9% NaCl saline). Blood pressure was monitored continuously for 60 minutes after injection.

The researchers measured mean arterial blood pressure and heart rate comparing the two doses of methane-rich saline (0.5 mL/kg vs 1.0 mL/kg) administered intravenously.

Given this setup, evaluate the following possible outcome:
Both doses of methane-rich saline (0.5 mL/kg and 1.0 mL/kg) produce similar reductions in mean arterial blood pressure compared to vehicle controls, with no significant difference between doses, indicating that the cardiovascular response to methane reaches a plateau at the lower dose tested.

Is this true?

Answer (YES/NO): NO